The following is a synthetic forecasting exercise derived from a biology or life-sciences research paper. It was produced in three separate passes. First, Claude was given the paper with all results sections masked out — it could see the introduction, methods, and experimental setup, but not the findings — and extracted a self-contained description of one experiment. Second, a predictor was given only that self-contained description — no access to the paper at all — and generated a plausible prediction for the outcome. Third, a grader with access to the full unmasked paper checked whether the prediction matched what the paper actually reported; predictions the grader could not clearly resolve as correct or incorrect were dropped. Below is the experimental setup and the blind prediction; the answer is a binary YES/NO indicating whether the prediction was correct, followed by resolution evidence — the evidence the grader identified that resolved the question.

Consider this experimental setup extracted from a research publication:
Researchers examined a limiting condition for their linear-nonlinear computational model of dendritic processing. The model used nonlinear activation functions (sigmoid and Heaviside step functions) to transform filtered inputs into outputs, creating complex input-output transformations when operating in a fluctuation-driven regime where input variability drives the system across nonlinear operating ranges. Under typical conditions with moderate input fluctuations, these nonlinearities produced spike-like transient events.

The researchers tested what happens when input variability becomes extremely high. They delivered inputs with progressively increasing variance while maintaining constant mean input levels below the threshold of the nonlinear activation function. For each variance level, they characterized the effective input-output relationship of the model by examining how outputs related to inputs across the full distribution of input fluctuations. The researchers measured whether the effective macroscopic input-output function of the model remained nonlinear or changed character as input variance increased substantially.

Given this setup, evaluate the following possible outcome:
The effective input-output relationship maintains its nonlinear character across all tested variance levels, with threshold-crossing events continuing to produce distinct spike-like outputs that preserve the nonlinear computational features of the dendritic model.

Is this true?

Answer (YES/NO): NO